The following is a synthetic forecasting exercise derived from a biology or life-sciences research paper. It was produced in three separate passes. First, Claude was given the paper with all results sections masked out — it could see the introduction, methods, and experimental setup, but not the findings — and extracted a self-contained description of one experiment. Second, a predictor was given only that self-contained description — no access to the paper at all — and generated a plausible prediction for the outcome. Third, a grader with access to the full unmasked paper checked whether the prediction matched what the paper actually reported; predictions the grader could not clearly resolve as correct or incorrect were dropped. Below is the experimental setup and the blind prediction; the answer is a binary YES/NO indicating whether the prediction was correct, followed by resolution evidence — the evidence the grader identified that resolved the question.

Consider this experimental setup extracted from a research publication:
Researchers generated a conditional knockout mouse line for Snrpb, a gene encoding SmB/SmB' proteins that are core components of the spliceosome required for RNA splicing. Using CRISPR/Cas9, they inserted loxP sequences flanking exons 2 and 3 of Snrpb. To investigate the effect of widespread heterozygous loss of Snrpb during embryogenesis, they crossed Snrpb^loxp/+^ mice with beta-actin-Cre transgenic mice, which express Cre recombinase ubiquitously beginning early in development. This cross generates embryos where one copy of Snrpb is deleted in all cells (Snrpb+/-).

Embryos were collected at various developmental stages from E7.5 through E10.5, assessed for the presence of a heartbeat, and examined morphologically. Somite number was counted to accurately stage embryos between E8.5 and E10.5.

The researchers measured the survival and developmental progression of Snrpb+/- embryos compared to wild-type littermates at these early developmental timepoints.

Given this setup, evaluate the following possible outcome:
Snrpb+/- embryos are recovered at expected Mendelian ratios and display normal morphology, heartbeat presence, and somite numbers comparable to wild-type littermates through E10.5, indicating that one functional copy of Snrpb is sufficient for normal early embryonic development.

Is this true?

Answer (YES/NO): NO